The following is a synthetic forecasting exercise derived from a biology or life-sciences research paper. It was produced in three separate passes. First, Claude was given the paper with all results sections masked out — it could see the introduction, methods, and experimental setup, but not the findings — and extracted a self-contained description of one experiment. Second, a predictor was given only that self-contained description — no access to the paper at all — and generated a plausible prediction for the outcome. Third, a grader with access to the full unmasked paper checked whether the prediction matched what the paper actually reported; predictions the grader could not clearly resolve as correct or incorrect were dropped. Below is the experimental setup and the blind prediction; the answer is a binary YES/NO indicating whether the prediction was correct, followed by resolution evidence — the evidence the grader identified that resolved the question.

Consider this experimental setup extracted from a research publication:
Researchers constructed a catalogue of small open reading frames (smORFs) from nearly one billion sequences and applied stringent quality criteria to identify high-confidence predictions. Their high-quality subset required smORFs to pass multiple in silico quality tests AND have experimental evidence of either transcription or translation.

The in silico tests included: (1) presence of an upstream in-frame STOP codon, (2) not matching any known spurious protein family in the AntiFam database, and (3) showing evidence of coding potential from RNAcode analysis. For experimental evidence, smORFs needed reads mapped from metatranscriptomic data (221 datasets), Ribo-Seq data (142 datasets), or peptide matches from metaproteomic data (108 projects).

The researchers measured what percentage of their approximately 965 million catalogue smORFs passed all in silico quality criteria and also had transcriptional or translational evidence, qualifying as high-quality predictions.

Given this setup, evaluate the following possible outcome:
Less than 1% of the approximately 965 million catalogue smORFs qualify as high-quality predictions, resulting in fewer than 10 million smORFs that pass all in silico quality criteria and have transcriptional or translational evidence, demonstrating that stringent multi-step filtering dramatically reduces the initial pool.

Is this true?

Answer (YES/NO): NO